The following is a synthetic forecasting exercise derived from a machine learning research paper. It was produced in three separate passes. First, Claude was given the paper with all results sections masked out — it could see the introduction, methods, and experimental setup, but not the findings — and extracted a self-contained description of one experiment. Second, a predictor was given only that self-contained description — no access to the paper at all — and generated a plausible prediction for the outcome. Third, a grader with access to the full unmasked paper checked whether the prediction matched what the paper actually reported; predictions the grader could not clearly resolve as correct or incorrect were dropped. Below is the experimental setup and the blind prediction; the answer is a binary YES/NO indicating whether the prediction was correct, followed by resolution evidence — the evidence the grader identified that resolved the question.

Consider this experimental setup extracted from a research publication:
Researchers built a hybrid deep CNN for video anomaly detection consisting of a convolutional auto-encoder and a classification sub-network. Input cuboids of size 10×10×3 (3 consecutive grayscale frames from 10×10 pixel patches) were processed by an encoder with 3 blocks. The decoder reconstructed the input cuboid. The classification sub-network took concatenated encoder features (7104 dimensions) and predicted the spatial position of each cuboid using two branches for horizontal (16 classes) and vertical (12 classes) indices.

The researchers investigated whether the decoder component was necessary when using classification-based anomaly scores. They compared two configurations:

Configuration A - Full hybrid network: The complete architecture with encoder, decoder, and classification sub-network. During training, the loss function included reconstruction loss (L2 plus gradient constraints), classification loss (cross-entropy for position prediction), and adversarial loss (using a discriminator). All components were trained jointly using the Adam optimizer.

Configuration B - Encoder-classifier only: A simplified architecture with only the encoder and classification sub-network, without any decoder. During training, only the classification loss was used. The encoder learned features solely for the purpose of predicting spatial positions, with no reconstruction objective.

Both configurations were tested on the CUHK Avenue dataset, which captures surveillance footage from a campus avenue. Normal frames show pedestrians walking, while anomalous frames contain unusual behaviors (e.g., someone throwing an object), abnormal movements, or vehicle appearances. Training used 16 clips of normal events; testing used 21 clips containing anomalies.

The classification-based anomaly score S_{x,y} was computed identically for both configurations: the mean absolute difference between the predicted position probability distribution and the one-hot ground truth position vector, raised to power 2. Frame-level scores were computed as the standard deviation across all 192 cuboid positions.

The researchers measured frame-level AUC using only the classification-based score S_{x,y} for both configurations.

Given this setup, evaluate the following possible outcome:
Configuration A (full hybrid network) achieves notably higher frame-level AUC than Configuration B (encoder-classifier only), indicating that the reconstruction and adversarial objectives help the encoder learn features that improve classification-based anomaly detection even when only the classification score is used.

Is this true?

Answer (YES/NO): NO